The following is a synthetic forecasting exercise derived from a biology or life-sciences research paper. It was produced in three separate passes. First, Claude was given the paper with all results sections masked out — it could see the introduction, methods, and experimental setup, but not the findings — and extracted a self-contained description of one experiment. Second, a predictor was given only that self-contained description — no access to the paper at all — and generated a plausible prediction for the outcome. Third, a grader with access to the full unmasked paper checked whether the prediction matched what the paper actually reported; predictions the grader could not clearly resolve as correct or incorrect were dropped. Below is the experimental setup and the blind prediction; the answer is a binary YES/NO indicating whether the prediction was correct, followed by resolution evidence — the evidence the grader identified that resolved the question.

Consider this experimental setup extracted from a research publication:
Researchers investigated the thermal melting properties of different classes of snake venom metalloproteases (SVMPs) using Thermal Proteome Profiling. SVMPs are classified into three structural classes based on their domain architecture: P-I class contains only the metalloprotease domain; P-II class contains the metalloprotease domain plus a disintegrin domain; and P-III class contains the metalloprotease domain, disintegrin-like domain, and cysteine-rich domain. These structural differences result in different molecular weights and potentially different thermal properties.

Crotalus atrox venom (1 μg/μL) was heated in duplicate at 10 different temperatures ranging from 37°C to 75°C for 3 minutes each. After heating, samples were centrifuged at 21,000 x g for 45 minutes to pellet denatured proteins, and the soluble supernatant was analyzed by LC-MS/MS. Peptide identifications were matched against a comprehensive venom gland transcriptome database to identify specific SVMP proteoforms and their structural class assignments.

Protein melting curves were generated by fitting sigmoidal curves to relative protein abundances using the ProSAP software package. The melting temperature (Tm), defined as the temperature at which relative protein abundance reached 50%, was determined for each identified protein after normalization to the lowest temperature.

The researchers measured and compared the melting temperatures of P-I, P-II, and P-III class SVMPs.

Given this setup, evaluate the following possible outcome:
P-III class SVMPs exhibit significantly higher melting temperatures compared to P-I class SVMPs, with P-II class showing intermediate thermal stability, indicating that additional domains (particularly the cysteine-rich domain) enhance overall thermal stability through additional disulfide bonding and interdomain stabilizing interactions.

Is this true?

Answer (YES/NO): NO